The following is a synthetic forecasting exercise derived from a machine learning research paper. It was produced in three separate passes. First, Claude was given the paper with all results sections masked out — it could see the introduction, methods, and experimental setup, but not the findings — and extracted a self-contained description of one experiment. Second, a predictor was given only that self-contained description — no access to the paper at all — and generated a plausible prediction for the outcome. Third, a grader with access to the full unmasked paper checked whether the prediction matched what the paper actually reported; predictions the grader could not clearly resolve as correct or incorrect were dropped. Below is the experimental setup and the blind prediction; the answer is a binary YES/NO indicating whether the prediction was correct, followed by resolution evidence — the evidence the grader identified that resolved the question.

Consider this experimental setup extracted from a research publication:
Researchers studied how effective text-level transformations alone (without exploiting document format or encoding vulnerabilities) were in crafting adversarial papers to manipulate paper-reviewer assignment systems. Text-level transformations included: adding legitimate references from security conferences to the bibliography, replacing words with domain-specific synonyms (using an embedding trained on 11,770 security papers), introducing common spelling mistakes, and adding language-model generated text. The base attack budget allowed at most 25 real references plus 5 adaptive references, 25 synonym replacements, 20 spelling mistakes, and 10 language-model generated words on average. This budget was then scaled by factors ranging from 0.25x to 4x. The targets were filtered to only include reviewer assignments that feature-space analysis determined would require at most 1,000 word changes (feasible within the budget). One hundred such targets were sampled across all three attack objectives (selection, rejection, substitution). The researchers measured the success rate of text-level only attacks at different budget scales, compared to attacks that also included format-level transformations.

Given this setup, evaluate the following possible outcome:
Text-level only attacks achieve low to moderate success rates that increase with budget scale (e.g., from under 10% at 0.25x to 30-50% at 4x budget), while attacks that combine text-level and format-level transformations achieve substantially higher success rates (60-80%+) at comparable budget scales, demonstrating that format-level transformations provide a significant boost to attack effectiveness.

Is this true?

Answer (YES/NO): NO